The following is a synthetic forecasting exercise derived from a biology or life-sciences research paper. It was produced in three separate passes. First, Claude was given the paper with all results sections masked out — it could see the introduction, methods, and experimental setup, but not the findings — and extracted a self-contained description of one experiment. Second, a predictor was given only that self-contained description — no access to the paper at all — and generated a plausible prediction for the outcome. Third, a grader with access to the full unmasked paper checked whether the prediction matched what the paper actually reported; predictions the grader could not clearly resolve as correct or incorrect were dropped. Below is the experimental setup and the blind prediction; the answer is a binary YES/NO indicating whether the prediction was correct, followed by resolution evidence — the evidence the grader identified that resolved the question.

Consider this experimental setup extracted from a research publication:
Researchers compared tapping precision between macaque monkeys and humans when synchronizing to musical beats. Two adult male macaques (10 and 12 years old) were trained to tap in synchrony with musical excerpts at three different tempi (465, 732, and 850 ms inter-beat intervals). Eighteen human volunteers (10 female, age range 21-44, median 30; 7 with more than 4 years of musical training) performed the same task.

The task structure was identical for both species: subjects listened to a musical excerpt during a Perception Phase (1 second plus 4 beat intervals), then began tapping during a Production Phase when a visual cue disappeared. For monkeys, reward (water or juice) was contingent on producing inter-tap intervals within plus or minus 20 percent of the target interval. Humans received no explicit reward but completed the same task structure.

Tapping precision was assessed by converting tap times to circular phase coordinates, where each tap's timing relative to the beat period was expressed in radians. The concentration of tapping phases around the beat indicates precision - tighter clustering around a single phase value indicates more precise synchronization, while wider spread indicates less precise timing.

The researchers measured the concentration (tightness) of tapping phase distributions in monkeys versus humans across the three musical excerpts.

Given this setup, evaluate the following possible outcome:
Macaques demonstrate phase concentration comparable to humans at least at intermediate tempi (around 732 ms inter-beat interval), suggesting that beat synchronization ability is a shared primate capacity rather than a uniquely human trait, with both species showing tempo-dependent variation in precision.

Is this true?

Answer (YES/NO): NO